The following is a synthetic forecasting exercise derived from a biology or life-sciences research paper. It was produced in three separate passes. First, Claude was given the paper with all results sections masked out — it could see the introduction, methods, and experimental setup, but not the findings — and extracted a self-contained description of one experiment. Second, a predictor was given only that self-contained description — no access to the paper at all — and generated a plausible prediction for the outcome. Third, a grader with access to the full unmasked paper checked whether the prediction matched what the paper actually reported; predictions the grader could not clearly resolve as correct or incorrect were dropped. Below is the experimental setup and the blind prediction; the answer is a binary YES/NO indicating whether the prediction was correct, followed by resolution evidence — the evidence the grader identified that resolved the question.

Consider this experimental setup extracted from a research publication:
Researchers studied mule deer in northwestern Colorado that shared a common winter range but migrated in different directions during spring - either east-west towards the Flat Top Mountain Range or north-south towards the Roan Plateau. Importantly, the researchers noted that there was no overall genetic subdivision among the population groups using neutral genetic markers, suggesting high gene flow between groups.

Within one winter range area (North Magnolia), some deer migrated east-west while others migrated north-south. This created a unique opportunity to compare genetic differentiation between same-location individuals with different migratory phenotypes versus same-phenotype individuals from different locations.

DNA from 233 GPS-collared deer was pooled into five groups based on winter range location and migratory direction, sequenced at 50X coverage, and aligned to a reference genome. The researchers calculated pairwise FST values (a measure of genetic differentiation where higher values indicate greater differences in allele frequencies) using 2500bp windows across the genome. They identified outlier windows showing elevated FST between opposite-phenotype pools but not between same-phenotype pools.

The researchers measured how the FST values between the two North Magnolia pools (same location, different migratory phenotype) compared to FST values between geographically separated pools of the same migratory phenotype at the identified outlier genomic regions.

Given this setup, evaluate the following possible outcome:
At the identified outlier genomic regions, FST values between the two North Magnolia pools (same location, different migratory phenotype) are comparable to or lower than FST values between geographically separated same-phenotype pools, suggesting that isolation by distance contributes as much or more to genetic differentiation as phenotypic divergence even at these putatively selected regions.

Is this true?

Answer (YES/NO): NO